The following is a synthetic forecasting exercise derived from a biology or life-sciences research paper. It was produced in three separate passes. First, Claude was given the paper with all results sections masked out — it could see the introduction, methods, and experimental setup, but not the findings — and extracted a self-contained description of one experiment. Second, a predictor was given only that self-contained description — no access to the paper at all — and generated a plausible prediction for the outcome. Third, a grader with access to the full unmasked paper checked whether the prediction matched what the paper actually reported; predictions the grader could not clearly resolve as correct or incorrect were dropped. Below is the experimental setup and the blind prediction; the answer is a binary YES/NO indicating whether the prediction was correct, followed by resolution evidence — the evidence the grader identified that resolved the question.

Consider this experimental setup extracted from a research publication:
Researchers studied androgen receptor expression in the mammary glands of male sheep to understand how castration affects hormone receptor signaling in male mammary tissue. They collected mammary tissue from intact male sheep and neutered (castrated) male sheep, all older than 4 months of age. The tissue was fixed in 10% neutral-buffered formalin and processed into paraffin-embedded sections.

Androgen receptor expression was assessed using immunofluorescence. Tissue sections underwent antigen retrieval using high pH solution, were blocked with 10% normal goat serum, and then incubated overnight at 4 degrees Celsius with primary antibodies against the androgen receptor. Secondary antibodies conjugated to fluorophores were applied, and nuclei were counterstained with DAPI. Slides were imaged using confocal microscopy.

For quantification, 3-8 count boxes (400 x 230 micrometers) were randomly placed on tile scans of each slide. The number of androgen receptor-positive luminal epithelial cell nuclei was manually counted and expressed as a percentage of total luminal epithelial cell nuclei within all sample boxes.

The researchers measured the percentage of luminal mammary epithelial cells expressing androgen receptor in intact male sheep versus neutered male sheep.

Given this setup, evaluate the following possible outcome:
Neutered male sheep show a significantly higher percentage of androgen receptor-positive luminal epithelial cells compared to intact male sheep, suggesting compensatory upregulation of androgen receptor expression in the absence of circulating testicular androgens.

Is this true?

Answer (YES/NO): NO